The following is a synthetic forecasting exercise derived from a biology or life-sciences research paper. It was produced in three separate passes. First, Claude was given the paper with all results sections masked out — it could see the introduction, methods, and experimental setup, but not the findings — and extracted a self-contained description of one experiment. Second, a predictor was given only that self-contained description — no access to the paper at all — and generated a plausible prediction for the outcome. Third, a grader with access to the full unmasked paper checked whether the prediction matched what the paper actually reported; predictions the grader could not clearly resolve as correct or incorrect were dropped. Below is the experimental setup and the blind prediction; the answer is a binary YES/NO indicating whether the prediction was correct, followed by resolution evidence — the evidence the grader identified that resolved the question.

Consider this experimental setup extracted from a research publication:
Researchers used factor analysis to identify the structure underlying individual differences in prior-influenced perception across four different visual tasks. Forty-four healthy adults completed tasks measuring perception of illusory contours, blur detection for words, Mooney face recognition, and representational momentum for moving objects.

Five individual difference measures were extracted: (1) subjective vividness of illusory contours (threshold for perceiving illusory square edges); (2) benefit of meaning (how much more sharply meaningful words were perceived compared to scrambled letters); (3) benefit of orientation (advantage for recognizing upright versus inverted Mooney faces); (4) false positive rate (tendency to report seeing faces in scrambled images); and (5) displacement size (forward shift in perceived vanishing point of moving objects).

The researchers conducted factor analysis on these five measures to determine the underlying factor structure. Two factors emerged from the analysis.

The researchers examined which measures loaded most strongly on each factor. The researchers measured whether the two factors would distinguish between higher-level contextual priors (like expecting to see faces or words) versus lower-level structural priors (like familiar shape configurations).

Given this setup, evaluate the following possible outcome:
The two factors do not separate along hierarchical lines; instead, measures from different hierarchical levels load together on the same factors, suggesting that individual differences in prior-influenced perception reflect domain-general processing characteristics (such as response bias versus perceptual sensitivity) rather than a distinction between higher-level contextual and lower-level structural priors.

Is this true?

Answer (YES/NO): NO